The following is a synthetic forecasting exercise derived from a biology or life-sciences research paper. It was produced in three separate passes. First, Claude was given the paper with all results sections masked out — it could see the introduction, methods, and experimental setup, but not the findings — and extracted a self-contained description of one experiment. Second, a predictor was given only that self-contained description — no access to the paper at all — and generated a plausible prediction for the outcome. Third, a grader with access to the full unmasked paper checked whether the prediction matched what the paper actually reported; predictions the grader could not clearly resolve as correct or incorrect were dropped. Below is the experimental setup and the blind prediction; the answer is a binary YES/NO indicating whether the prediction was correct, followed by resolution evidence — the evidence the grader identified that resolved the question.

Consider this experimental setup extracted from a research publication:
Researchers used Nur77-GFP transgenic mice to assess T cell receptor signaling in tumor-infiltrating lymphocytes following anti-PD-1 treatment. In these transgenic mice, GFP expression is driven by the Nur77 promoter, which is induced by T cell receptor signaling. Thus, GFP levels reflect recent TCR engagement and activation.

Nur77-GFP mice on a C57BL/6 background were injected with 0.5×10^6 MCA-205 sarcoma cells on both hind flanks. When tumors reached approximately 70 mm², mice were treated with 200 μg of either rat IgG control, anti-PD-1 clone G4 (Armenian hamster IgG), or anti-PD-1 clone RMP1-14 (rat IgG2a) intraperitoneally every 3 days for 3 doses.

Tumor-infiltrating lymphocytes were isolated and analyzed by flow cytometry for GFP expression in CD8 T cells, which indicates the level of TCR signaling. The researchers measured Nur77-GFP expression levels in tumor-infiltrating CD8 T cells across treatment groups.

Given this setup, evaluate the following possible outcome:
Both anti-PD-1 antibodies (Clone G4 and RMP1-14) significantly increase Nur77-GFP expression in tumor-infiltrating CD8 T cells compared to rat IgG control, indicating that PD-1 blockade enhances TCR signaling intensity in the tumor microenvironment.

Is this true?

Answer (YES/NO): NO